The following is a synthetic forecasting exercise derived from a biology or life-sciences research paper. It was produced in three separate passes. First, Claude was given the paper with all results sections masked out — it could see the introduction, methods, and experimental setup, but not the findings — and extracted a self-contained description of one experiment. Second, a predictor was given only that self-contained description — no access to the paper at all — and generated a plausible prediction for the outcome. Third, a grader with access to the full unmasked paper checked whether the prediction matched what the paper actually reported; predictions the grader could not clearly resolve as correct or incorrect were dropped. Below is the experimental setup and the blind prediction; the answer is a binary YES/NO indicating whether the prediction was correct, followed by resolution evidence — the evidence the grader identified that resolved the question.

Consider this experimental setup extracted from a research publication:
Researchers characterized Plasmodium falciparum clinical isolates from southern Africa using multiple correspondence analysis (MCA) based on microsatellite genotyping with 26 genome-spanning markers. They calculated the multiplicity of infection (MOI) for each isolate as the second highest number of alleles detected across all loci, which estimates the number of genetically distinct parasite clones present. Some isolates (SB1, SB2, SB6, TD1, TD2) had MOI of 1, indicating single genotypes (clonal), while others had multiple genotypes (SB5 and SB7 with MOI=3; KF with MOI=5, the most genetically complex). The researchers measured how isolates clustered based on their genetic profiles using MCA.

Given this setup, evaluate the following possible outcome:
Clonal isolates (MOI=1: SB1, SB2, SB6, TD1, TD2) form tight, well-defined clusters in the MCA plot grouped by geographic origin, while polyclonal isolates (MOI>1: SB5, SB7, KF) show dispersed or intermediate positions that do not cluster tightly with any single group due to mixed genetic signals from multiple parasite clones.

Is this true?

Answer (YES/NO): NO